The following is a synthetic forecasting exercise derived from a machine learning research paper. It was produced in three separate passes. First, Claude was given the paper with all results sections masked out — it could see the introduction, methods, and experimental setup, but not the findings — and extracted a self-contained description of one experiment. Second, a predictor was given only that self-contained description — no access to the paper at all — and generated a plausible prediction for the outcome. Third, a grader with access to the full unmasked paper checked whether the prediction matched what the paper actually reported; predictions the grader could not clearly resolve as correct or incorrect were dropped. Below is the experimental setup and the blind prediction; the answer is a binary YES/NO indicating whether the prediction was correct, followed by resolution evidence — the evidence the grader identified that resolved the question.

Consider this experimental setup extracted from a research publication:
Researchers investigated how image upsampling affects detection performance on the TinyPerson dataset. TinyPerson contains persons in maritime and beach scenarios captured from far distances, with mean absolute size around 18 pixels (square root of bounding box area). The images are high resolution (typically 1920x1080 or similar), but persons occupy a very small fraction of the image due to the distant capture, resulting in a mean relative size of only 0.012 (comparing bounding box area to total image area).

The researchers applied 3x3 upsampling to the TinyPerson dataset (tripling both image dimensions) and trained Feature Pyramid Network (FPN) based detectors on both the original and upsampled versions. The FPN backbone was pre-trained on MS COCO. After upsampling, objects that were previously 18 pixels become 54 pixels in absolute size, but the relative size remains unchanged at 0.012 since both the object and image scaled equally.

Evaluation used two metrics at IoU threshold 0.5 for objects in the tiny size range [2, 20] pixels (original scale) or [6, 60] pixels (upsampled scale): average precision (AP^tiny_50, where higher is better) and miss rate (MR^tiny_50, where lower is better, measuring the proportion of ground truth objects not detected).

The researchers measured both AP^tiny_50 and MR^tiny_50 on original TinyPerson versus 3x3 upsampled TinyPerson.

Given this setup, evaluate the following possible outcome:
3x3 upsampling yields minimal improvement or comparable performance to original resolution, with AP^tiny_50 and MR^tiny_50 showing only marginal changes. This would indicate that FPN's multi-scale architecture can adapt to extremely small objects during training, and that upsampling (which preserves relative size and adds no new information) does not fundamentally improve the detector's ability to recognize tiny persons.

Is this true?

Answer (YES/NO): YES